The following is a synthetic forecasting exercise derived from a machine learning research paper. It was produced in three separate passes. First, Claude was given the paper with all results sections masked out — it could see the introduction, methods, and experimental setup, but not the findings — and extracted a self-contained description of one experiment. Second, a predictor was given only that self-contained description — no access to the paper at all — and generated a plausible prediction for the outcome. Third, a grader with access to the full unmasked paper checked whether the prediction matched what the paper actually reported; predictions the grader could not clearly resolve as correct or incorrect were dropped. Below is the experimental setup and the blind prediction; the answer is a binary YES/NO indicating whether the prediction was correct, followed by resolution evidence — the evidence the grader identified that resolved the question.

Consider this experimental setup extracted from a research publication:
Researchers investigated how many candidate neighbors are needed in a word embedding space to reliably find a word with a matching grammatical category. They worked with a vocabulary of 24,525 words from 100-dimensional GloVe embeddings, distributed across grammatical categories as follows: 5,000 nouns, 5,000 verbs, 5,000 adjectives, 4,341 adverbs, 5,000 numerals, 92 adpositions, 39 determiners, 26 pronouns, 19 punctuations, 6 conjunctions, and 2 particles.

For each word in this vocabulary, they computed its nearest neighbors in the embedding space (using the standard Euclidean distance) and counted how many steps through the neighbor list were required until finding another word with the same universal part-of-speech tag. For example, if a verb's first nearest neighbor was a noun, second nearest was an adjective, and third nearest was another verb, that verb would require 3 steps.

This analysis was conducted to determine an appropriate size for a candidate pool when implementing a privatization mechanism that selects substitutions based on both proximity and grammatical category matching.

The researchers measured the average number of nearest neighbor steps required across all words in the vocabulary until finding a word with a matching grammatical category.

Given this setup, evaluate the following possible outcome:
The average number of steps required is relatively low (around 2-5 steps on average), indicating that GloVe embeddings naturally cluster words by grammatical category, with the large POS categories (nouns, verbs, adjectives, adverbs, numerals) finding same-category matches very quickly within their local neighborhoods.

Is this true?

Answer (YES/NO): NO